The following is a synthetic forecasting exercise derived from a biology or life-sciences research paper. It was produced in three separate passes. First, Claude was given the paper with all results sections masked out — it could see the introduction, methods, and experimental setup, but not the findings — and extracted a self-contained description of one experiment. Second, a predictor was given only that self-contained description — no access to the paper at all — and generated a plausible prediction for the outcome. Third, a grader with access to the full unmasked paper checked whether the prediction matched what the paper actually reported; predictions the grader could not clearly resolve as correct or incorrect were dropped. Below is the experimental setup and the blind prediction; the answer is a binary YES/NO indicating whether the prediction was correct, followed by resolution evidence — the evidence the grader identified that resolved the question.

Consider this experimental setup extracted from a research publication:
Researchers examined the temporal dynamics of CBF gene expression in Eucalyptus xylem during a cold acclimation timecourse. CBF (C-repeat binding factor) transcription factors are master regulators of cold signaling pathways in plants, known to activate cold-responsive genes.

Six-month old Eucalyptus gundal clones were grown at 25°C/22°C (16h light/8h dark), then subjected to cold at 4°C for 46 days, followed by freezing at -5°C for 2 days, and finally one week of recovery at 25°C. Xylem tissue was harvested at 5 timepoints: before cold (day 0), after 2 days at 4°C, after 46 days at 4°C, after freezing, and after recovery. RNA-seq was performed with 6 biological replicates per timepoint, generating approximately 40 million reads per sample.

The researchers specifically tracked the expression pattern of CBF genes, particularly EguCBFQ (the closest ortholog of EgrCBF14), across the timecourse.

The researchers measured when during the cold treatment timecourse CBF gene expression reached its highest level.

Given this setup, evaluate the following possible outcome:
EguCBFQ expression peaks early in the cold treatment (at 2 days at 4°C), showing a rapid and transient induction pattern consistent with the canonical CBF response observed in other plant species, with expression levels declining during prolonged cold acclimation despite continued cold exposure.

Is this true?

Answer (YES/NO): NO